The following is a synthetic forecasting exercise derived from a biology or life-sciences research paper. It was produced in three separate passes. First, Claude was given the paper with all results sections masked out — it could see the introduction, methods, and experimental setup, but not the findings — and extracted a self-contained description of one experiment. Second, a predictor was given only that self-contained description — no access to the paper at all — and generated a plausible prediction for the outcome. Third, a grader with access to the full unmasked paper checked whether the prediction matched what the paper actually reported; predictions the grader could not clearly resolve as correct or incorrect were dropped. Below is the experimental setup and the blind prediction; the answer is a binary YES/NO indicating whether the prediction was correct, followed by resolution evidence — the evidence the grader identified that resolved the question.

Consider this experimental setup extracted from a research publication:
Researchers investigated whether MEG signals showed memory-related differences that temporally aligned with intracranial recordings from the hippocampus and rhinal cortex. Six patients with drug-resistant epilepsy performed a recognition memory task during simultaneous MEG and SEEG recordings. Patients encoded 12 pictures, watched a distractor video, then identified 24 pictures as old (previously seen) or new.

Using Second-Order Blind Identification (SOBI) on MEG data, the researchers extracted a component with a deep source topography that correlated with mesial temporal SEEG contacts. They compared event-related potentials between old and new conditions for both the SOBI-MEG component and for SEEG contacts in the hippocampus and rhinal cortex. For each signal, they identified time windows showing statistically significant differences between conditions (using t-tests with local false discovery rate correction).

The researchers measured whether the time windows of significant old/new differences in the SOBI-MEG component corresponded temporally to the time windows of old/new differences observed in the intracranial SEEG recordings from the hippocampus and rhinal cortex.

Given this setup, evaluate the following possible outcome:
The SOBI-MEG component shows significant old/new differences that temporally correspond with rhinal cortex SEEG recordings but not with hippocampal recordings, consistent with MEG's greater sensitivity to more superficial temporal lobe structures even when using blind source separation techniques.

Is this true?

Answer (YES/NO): NO